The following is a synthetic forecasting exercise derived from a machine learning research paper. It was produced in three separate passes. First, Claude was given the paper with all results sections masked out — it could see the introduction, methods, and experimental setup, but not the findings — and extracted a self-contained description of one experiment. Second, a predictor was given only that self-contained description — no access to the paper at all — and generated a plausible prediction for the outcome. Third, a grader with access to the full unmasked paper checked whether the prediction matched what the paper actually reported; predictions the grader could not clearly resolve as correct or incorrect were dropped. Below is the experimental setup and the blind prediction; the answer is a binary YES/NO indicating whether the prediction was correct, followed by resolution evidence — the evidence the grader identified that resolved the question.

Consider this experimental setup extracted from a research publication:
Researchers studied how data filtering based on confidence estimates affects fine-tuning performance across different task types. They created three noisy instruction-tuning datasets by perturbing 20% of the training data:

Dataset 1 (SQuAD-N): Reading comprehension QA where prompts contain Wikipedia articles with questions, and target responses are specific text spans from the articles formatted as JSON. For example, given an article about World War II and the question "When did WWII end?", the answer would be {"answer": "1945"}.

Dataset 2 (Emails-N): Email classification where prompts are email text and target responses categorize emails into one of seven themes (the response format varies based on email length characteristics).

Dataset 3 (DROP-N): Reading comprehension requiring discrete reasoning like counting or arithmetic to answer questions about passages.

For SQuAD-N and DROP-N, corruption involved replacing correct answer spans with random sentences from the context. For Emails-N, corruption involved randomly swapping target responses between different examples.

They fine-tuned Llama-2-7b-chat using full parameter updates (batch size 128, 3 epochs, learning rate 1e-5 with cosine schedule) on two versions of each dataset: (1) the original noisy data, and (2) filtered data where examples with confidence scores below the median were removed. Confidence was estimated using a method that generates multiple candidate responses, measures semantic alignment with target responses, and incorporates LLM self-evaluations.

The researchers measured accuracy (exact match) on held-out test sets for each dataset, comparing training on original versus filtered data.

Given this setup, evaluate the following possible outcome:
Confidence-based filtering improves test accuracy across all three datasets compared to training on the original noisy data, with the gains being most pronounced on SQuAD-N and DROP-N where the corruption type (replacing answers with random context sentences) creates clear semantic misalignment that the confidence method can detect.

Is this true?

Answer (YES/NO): NO